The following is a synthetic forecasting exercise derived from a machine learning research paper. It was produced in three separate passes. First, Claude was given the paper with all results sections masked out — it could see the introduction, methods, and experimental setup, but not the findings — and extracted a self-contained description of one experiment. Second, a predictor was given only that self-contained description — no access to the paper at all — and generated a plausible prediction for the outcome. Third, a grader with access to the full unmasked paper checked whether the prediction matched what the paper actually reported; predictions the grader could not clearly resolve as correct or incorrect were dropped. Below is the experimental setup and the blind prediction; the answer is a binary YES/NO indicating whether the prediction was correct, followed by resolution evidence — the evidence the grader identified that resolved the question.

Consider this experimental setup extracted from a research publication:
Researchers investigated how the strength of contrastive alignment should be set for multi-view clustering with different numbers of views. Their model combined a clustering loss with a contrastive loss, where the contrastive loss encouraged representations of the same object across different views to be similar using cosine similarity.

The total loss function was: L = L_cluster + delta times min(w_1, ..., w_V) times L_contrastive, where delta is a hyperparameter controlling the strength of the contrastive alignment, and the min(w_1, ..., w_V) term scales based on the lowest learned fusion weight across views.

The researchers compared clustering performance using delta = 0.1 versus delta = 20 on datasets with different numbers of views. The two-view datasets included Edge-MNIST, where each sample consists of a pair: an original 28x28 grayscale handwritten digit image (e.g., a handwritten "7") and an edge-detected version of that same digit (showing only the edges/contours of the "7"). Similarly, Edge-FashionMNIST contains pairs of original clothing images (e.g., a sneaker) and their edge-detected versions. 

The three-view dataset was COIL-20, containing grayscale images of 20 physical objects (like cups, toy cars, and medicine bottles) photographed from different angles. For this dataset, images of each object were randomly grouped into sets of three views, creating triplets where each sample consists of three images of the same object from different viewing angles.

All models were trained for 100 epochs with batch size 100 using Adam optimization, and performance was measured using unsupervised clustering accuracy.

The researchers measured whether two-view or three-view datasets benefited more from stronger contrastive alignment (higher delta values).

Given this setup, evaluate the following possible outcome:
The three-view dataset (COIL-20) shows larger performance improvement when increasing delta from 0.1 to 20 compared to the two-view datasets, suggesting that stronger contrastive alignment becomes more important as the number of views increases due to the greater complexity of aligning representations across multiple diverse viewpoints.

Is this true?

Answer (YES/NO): YES